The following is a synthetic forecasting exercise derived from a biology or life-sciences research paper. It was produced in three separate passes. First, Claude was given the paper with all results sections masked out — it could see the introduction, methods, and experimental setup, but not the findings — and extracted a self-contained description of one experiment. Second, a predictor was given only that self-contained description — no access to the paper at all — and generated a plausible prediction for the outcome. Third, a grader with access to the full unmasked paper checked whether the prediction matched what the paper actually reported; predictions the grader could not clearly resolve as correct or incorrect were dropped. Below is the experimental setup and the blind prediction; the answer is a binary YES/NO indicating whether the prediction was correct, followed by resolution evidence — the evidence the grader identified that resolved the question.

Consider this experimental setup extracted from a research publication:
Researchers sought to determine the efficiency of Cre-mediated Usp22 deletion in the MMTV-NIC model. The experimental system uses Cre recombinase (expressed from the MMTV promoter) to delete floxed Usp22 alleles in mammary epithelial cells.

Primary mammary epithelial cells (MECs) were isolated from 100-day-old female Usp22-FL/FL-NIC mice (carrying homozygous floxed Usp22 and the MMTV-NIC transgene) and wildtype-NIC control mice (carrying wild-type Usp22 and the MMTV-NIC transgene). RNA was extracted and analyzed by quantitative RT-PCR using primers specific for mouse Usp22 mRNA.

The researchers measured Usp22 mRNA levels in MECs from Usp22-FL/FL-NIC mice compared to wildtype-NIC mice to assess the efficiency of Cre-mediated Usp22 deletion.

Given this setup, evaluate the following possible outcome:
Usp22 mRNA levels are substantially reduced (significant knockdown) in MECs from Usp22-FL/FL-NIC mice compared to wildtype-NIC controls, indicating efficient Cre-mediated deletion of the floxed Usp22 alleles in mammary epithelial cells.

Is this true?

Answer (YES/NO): YES